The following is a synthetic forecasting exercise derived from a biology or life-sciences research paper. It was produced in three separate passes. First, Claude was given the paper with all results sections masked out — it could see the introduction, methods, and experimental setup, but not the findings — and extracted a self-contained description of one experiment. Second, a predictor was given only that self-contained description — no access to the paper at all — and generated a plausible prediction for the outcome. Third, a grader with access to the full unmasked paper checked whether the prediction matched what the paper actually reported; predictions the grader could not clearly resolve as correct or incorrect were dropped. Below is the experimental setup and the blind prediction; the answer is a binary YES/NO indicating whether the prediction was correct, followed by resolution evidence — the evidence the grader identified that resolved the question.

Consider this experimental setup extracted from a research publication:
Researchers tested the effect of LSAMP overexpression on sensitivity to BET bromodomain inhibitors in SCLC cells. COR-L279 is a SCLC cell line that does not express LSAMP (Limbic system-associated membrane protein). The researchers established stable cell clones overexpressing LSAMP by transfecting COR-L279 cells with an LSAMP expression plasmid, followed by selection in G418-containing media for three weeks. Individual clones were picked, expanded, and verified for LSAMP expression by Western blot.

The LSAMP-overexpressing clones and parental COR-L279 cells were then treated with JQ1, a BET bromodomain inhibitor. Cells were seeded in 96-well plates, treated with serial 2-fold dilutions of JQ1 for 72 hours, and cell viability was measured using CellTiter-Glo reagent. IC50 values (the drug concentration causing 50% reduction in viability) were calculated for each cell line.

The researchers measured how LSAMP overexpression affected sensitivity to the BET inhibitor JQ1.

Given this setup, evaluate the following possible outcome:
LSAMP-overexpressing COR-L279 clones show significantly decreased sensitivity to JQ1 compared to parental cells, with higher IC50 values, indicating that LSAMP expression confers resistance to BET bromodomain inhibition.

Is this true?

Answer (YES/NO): YES